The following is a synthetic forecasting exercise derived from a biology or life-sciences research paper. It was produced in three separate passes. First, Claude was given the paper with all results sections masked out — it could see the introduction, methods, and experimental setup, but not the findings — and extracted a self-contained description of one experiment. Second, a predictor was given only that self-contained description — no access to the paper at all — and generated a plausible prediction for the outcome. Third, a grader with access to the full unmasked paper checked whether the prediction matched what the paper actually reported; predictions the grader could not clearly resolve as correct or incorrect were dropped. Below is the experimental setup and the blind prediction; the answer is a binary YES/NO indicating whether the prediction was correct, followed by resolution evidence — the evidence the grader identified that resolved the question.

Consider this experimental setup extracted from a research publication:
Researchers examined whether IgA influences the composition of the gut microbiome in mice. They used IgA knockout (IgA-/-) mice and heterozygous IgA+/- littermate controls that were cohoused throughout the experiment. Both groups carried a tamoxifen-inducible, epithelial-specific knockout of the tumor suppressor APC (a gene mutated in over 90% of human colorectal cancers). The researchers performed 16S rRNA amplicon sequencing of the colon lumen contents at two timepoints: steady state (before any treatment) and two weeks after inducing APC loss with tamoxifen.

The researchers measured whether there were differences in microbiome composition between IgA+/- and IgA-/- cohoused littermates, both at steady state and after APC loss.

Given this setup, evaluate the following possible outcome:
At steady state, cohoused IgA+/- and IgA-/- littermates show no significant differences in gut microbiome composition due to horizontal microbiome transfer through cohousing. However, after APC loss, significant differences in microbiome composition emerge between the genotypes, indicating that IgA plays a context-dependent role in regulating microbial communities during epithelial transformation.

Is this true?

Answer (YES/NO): NO